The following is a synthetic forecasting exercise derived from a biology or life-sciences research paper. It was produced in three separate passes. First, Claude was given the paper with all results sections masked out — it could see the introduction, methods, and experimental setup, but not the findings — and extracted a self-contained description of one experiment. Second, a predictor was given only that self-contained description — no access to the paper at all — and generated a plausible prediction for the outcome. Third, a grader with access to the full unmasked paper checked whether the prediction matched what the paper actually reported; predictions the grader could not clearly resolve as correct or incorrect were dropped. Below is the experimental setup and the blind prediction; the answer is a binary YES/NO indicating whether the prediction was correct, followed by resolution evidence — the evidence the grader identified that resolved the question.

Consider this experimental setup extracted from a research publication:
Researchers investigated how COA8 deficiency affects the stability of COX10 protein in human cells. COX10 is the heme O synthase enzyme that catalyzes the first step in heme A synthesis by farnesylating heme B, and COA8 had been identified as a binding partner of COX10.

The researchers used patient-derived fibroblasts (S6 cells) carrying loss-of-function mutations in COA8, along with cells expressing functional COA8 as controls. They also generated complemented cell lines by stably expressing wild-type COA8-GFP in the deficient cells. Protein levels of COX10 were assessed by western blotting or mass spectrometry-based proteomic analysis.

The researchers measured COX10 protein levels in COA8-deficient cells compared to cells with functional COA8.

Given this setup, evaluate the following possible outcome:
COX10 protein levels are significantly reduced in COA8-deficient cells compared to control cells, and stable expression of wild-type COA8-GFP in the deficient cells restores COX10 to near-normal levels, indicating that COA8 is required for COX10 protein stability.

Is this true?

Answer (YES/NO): YES